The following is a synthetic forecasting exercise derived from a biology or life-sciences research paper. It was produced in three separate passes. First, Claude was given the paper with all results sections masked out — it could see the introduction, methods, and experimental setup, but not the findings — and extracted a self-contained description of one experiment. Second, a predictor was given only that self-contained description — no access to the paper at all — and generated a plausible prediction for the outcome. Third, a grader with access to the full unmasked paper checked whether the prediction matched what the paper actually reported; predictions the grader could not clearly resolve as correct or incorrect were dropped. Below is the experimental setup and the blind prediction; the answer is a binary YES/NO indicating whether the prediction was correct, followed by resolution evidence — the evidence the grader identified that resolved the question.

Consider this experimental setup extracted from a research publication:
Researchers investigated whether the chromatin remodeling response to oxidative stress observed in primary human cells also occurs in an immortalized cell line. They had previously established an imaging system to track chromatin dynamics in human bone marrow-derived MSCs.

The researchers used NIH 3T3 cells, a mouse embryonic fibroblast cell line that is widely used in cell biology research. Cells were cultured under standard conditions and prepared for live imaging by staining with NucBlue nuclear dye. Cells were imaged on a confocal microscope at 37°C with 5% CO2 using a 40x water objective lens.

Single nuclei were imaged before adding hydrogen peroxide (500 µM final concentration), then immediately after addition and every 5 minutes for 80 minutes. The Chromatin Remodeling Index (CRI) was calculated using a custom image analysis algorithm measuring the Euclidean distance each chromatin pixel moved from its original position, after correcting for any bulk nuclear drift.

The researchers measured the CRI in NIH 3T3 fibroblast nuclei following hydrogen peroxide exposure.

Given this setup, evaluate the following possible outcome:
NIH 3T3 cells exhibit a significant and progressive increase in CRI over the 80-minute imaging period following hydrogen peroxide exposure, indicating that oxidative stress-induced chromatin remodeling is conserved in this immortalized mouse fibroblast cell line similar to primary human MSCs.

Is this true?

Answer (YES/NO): YES